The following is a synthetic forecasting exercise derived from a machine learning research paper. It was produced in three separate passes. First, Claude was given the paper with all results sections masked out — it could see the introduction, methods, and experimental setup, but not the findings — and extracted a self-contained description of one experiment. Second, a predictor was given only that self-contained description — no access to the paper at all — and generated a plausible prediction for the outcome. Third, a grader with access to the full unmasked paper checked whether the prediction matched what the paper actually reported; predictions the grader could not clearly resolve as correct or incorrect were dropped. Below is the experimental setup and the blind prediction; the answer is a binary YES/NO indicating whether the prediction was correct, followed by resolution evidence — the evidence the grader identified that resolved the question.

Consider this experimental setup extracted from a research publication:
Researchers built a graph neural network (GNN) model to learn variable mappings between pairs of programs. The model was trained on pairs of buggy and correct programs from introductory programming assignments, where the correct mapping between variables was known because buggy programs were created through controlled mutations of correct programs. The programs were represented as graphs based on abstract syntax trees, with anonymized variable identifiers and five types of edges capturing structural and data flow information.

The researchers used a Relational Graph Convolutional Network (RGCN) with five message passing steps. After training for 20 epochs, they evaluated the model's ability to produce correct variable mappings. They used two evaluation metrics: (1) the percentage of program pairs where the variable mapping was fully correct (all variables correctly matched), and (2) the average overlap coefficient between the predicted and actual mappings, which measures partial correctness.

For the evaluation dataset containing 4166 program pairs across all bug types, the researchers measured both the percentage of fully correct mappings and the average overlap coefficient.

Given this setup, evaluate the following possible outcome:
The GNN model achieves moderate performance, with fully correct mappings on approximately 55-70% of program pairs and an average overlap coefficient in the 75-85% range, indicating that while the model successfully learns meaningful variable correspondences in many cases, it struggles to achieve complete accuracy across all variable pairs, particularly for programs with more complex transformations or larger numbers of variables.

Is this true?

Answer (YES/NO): NO